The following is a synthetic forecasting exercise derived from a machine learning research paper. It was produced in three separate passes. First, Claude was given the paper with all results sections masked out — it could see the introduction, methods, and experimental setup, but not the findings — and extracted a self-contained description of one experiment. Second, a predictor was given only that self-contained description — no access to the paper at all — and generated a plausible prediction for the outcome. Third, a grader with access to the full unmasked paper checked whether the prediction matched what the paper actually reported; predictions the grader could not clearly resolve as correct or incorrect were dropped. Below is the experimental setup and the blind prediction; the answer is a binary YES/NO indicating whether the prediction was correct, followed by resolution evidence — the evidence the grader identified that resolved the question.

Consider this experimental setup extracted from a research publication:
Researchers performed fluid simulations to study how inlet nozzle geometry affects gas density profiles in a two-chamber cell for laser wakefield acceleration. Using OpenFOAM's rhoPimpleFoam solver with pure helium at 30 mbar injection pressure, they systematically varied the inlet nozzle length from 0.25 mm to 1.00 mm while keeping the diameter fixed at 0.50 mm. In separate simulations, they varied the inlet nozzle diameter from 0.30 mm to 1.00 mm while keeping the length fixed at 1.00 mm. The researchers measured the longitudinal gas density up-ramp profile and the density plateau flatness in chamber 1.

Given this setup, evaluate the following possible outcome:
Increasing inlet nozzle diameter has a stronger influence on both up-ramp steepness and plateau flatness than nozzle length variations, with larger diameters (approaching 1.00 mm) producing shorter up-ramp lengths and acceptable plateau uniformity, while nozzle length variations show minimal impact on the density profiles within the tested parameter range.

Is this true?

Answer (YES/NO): NO